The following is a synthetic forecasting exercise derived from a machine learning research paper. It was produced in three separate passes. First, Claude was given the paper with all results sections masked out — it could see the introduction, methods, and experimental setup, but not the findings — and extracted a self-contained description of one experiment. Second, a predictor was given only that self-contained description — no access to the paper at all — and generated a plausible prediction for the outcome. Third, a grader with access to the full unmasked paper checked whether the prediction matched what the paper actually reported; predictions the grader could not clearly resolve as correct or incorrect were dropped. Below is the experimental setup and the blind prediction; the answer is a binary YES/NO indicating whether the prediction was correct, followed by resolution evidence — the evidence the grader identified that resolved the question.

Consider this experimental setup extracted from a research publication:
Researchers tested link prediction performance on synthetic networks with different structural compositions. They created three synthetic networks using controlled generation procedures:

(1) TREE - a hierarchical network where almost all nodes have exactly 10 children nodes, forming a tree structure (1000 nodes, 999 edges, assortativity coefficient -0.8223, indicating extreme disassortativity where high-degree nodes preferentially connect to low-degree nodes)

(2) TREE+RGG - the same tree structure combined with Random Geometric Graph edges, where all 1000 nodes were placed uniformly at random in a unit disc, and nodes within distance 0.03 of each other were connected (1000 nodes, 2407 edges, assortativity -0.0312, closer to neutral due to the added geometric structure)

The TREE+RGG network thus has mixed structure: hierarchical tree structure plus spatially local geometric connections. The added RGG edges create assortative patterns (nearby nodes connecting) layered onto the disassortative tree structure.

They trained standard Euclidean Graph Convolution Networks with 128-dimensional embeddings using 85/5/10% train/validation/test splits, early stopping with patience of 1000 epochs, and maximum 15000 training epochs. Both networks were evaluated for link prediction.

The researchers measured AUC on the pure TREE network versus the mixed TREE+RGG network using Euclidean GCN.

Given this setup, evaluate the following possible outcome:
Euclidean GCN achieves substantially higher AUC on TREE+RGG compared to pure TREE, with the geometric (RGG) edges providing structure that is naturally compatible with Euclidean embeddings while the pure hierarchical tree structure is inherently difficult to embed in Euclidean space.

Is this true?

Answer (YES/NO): YES